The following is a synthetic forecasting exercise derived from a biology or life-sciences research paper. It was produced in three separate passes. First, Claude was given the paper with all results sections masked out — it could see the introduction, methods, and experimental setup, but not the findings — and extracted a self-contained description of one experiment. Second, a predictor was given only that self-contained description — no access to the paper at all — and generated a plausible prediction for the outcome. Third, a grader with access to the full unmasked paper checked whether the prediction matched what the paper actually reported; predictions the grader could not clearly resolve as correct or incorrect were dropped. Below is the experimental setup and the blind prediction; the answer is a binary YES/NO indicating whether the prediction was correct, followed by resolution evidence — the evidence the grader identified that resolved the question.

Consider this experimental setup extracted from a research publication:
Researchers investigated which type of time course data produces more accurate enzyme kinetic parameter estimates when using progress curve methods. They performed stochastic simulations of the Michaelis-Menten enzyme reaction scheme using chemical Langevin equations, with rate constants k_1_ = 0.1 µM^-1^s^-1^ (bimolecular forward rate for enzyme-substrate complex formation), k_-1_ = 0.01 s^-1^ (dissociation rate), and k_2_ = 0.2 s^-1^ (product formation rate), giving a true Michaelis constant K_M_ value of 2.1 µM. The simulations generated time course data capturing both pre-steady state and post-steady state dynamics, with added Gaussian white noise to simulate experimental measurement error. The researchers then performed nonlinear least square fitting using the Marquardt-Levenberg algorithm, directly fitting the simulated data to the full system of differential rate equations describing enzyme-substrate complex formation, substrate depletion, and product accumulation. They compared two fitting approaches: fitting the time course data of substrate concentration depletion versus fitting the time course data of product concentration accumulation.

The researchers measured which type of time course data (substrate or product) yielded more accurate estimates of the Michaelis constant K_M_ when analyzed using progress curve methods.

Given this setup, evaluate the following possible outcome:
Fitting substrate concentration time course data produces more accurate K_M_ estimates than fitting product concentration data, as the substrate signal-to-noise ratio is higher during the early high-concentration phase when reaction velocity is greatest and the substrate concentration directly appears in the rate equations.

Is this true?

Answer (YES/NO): YES